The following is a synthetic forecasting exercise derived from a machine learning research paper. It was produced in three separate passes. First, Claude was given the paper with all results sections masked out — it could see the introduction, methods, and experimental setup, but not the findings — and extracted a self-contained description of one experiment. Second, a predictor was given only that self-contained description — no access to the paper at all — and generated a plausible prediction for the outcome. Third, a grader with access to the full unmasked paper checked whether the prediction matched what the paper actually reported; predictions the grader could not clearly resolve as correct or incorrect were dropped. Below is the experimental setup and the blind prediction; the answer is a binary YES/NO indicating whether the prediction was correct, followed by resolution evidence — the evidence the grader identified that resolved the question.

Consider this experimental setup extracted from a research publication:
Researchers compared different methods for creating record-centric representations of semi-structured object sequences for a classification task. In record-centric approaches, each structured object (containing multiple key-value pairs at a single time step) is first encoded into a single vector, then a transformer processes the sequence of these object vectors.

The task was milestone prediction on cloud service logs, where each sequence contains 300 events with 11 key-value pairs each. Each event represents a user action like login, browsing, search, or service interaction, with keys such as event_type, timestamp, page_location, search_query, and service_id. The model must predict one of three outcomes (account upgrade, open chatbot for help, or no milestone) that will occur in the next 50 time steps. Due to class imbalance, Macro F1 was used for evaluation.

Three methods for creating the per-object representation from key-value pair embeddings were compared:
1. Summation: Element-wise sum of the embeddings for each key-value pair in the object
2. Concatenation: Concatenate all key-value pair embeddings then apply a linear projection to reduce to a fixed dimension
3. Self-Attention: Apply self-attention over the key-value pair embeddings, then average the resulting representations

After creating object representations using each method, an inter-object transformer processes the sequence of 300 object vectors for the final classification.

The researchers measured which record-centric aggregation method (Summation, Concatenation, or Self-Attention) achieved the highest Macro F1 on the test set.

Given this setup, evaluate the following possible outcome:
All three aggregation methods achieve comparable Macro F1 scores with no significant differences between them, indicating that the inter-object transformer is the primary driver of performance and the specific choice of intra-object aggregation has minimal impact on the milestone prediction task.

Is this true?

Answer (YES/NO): NO